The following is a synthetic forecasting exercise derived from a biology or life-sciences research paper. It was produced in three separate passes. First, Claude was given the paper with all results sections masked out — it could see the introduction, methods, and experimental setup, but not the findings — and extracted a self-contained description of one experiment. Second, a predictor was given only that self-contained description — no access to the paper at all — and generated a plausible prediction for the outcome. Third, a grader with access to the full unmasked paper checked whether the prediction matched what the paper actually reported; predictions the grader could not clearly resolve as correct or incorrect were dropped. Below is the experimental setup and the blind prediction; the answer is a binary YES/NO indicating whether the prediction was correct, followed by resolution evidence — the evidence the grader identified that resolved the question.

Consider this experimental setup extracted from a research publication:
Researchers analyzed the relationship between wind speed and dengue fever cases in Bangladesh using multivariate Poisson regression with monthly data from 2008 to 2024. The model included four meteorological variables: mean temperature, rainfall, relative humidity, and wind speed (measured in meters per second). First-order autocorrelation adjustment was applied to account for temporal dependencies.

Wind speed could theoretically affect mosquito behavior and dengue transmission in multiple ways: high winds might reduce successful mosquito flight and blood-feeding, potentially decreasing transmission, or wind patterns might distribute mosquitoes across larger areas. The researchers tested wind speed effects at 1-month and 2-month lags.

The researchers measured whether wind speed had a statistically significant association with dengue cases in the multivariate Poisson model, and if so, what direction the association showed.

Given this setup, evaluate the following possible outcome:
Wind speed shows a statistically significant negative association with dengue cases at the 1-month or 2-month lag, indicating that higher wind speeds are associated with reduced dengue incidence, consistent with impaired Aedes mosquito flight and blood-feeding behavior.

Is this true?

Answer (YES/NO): YES